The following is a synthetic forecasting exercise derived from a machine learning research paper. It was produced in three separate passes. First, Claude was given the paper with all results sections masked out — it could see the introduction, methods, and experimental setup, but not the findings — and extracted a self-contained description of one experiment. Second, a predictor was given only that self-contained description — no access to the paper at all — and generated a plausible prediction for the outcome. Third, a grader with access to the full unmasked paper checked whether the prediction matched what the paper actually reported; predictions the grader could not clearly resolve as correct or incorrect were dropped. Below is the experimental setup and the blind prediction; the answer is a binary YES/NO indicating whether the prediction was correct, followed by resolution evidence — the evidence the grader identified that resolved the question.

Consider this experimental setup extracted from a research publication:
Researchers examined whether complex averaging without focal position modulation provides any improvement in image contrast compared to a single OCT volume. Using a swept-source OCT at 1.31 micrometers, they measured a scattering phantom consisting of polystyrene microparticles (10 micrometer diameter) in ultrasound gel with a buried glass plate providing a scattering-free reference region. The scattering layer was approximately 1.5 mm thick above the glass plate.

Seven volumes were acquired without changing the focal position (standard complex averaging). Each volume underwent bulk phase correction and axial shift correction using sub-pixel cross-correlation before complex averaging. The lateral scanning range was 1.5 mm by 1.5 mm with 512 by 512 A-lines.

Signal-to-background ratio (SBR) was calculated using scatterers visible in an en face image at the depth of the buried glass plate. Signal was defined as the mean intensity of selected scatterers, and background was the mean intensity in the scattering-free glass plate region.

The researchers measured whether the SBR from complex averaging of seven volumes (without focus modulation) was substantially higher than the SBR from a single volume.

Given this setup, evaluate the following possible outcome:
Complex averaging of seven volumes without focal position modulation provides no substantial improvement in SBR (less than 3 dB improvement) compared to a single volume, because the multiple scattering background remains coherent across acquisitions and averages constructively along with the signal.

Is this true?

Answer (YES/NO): YES